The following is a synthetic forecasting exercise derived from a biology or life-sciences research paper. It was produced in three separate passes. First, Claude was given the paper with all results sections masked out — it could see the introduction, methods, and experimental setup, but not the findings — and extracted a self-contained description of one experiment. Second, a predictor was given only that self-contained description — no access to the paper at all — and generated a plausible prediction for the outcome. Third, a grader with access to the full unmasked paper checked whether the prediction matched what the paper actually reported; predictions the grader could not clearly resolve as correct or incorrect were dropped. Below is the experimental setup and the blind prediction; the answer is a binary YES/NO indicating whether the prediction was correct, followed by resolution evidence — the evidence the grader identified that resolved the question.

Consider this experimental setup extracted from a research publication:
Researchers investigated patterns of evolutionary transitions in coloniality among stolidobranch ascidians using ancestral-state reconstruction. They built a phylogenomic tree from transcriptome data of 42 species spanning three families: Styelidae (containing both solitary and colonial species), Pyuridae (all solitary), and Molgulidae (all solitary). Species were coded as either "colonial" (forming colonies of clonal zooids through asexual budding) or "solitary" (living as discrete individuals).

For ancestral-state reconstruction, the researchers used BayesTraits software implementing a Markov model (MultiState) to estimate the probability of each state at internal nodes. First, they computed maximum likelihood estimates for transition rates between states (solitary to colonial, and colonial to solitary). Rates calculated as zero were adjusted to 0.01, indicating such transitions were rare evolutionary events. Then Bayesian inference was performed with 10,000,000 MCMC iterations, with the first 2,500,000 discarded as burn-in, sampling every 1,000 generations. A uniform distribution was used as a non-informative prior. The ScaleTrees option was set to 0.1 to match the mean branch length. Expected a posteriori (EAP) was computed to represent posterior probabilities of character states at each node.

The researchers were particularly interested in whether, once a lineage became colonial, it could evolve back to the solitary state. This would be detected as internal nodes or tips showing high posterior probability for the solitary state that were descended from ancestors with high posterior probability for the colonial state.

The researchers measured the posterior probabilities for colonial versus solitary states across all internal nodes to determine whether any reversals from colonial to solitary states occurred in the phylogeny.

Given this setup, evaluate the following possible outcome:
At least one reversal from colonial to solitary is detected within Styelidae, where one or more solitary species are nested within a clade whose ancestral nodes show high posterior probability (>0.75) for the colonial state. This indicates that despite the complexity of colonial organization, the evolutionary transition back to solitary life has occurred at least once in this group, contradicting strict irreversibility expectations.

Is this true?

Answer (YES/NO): NO